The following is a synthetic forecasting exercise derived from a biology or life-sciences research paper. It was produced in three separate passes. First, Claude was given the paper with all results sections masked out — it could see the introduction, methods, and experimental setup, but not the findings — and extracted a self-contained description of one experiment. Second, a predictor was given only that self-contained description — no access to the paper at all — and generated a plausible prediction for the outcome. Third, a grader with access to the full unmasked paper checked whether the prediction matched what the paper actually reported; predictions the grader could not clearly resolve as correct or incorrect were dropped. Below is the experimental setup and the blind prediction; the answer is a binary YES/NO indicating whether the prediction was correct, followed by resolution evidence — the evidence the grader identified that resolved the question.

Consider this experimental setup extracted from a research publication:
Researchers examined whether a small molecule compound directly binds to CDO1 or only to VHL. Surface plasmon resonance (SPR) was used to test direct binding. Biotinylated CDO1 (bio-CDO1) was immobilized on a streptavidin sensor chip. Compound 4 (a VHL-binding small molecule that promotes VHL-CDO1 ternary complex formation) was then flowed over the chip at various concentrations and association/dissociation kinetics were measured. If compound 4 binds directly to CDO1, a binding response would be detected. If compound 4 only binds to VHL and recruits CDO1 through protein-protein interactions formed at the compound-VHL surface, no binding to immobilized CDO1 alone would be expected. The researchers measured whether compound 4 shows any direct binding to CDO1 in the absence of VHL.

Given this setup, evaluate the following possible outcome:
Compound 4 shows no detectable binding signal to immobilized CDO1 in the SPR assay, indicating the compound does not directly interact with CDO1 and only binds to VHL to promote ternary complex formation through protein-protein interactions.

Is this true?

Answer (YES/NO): YES